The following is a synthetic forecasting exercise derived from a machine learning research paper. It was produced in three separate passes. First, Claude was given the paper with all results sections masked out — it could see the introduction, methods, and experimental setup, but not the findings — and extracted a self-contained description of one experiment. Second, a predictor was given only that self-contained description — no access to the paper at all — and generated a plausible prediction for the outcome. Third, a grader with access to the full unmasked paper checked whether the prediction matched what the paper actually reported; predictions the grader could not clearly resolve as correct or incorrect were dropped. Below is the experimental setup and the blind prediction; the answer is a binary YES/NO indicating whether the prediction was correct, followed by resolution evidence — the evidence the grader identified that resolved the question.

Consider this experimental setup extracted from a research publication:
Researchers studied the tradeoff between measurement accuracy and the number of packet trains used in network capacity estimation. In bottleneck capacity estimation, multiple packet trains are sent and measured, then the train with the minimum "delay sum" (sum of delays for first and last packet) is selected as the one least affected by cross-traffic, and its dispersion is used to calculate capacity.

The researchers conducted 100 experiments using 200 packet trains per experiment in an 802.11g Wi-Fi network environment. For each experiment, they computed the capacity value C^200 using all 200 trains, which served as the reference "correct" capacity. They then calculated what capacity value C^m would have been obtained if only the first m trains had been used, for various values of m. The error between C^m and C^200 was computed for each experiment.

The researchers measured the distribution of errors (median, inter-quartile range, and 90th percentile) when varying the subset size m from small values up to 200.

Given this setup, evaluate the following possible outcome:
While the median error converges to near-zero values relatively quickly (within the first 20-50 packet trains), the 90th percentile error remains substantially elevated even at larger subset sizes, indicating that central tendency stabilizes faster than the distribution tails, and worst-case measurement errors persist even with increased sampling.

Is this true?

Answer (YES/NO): NO